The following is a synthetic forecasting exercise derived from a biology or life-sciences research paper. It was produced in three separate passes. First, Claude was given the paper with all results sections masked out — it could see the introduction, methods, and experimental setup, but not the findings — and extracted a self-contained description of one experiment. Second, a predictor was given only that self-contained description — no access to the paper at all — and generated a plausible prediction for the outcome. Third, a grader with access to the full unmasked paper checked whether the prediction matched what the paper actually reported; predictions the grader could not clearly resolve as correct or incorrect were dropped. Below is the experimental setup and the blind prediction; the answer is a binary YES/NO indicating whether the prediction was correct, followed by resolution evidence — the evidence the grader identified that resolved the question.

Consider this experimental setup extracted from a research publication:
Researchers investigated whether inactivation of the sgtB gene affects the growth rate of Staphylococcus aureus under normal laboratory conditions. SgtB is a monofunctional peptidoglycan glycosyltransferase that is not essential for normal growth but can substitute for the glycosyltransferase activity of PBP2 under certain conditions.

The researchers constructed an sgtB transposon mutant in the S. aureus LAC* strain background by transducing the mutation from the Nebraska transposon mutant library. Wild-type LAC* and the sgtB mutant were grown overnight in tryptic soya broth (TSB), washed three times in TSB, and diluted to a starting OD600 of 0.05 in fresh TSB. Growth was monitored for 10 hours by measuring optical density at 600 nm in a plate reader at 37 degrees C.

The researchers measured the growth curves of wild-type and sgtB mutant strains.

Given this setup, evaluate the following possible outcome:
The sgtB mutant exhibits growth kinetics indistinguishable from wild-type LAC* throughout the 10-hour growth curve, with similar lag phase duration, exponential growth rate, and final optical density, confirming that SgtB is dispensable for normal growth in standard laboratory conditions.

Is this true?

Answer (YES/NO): YES